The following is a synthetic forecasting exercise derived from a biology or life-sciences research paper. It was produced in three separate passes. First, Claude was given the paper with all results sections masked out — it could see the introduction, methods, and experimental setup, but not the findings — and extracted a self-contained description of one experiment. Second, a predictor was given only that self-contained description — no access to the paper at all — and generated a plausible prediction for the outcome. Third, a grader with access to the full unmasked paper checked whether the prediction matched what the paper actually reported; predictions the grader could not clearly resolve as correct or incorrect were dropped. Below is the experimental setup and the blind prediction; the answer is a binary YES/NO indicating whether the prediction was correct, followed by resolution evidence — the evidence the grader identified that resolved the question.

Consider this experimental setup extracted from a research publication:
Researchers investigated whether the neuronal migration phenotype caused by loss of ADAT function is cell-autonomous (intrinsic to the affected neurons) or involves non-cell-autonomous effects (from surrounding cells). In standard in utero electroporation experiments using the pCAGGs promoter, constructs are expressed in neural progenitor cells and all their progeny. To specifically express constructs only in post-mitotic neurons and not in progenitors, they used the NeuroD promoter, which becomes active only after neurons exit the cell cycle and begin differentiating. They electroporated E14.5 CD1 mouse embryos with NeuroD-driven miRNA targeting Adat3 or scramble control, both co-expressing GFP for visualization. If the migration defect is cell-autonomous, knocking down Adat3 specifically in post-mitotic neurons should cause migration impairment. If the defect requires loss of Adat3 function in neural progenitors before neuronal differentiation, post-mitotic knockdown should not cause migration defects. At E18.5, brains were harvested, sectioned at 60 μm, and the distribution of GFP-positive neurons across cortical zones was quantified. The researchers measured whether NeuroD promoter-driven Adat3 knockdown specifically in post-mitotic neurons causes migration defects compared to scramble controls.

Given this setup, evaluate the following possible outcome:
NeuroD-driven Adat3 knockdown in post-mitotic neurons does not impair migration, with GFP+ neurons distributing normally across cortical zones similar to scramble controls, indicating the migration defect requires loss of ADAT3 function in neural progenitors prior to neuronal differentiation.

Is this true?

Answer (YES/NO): NO